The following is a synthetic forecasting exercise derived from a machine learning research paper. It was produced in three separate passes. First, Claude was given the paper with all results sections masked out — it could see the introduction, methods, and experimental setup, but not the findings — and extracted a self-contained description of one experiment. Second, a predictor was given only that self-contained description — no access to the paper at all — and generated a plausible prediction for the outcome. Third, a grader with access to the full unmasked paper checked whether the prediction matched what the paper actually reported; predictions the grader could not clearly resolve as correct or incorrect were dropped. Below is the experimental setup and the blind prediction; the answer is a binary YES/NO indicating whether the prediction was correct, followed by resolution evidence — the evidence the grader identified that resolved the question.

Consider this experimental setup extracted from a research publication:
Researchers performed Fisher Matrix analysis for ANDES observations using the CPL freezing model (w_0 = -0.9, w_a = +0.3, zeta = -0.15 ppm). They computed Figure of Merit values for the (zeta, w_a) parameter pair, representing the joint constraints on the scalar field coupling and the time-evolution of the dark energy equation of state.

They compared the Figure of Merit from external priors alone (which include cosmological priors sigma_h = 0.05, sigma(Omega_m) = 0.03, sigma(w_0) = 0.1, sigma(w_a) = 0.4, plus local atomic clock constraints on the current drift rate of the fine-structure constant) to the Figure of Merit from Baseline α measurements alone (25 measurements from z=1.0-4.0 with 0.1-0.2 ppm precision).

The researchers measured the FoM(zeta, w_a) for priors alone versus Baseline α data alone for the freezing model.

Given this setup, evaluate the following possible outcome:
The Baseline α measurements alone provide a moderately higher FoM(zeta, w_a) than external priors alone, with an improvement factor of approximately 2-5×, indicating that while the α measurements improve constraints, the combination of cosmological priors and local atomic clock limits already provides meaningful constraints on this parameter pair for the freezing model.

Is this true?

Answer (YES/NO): NO